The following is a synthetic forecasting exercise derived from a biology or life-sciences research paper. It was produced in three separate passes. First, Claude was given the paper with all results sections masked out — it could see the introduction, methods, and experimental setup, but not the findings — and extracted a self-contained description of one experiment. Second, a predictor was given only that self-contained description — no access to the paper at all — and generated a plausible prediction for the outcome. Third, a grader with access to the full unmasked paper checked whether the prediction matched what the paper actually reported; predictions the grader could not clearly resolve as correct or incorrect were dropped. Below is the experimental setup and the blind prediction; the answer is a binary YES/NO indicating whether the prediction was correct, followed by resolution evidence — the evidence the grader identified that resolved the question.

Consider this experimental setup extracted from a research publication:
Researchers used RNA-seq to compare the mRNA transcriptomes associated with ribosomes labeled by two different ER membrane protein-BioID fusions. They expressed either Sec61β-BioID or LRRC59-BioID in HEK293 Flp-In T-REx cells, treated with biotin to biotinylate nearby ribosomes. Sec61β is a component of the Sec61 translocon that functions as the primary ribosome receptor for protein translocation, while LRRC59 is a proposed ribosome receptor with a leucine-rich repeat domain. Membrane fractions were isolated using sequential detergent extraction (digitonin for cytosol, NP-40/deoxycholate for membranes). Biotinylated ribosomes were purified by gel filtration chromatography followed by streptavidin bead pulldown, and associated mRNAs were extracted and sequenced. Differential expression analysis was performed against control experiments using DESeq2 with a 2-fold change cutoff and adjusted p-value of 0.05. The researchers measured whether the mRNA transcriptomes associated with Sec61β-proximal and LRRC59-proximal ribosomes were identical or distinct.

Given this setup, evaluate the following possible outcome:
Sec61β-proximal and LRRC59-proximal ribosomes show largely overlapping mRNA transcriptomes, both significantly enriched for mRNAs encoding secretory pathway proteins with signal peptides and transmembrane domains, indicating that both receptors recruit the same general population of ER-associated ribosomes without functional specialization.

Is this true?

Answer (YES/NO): NO